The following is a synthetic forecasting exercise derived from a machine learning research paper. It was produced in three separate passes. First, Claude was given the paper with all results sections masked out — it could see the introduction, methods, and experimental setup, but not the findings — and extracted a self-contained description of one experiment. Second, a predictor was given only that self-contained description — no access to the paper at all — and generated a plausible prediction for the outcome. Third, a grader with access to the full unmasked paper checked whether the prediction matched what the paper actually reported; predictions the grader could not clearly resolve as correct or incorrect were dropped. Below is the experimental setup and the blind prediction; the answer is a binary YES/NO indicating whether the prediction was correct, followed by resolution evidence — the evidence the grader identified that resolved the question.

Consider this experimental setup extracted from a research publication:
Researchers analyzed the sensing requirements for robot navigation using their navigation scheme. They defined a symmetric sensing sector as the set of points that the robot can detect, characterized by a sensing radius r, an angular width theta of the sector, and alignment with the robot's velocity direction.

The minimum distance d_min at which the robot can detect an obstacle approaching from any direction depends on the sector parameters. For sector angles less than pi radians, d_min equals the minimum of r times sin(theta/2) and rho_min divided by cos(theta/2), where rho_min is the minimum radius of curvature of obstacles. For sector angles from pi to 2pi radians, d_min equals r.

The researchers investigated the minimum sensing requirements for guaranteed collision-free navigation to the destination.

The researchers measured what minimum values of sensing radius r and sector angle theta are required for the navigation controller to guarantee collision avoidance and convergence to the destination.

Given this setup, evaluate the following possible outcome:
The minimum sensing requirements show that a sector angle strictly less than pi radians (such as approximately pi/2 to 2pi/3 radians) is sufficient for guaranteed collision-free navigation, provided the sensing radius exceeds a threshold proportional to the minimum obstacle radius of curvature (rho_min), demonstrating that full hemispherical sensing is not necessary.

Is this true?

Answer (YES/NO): NO